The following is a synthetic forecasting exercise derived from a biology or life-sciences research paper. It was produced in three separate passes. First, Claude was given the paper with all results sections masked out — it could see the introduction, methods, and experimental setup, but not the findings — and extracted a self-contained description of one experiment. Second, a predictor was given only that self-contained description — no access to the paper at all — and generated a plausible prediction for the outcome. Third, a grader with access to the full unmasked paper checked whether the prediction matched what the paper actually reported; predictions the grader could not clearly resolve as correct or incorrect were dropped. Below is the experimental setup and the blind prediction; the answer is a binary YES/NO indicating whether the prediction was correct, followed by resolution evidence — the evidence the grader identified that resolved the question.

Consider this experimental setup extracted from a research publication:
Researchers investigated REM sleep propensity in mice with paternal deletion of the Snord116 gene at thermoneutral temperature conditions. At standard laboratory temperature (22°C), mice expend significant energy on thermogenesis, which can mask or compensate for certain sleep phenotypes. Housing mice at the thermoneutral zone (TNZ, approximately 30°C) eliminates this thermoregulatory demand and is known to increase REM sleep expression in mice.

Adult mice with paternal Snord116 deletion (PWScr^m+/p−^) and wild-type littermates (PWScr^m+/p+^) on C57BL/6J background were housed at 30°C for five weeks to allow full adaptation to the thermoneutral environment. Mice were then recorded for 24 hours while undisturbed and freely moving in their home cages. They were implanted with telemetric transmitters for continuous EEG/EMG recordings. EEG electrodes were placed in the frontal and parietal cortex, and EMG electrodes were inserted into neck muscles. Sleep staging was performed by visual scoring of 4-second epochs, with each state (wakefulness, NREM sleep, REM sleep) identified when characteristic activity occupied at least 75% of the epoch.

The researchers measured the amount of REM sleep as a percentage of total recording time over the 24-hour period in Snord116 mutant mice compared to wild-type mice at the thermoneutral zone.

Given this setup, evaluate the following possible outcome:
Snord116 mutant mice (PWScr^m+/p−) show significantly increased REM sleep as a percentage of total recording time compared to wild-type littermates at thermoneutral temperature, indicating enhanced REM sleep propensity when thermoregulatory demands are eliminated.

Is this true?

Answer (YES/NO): NO